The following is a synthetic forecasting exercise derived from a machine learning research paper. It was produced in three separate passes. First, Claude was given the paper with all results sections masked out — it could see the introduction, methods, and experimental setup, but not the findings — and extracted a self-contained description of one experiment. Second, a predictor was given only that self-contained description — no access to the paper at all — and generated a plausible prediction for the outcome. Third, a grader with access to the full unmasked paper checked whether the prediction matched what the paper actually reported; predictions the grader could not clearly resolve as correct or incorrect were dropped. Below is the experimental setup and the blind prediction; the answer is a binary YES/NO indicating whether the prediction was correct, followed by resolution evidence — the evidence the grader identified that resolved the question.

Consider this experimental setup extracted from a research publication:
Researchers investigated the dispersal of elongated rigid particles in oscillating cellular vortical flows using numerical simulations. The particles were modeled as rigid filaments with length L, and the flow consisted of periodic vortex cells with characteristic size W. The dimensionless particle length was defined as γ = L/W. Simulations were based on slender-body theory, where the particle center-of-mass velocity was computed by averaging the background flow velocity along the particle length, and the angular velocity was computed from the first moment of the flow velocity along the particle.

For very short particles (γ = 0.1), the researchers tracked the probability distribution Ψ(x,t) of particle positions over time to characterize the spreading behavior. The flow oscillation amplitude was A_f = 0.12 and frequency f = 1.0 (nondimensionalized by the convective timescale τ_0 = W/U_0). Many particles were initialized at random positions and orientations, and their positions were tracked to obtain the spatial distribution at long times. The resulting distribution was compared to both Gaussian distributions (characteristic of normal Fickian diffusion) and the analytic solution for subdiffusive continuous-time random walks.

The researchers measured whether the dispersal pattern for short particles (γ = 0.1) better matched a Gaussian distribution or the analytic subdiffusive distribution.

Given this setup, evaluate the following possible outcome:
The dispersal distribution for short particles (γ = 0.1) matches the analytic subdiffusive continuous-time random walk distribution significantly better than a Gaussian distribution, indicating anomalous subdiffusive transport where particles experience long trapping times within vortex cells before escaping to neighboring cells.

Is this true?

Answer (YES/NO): YES